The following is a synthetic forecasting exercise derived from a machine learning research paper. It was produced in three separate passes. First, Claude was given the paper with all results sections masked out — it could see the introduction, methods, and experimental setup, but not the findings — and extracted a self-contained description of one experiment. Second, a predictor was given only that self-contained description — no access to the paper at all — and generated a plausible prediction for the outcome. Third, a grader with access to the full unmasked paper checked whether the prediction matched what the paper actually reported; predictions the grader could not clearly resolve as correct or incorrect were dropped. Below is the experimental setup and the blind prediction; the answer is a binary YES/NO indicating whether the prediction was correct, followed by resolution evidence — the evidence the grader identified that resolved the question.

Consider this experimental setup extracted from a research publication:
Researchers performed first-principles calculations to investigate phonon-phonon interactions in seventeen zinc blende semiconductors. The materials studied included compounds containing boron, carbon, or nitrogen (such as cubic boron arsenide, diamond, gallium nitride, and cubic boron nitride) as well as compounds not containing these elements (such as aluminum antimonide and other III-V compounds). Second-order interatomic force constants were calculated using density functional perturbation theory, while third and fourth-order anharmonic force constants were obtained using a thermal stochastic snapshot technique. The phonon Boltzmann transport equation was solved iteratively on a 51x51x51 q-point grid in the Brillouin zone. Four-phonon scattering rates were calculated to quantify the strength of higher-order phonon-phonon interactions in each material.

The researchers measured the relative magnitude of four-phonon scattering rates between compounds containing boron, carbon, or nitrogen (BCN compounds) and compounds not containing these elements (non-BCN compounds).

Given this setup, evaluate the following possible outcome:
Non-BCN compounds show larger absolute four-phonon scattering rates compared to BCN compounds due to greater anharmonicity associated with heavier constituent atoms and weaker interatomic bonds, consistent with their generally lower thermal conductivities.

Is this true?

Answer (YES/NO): YES